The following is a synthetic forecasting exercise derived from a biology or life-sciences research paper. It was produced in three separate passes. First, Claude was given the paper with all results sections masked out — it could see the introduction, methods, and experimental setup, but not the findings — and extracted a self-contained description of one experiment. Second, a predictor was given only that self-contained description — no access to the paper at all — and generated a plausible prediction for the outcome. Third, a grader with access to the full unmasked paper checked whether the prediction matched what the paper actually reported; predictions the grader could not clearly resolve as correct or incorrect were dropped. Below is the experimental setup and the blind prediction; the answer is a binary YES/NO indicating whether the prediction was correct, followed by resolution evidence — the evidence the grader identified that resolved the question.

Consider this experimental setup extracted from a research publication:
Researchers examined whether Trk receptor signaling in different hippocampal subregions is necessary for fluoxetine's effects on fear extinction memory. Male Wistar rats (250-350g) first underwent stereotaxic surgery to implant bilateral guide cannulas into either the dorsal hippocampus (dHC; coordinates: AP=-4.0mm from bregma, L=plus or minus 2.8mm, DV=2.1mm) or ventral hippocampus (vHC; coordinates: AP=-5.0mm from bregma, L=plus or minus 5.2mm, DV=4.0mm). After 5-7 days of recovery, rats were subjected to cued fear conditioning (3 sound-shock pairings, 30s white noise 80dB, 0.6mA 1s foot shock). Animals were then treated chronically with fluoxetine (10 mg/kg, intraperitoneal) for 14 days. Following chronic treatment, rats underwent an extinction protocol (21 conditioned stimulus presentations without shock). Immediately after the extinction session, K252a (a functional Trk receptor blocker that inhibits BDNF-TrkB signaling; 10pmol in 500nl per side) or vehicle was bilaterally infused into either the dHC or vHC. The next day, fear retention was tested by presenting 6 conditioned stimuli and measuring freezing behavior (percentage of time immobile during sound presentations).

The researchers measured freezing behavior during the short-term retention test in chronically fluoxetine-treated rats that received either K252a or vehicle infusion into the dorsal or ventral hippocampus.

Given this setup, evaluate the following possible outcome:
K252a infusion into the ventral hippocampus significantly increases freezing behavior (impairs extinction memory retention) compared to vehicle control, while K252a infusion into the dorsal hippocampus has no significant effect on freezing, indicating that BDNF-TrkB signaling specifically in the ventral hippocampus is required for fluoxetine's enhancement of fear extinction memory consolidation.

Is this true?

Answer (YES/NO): NO